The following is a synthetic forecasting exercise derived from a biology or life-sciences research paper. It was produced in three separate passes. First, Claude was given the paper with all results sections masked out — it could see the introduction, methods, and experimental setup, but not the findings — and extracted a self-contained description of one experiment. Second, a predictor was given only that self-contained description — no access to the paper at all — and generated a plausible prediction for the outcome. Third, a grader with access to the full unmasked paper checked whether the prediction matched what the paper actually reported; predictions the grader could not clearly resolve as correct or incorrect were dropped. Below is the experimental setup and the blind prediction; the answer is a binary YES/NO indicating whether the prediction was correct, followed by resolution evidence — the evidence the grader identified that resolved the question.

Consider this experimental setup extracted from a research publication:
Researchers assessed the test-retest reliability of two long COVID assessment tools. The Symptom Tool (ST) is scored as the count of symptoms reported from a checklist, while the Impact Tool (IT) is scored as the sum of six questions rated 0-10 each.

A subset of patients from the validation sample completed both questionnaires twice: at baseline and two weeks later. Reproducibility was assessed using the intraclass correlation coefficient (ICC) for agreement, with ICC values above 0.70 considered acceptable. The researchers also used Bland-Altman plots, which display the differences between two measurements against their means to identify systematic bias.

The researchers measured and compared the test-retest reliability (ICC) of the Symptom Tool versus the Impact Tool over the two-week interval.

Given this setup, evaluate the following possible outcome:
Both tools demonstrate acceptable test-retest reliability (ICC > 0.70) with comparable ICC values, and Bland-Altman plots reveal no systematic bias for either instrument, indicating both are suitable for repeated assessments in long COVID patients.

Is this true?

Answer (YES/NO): YES